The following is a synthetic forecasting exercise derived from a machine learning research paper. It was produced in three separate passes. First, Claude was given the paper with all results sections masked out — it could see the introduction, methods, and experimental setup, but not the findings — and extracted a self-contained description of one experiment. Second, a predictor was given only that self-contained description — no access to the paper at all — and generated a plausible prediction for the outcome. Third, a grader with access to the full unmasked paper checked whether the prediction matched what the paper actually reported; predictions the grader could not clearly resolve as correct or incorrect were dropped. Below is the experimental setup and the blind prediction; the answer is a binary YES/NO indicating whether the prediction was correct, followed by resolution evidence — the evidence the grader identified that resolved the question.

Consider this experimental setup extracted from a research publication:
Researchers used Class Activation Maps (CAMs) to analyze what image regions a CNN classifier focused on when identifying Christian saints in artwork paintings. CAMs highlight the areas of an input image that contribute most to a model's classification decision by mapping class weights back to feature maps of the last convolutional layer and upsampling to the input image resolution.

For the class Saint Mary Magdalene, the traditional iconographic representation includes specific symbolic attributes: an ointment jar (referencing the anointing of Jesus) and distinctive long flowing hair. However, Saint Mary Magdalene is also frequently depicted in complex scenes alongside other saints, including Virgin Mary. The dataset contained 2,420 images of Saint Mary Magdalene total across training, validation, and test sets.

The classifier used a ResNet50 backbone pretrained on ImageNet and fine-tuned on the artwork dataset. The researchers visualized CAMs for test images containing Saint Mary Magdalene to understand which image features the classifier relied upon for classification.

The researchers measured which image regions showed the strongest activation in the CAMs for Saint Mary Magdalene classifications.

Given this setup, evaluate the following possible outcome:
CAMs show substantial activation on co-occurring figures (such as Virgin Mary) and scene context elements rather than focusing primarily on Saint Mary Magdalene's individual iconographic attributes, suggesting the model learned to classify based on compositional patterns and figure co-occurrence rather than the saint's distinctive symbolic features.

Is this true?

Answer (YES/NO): NO